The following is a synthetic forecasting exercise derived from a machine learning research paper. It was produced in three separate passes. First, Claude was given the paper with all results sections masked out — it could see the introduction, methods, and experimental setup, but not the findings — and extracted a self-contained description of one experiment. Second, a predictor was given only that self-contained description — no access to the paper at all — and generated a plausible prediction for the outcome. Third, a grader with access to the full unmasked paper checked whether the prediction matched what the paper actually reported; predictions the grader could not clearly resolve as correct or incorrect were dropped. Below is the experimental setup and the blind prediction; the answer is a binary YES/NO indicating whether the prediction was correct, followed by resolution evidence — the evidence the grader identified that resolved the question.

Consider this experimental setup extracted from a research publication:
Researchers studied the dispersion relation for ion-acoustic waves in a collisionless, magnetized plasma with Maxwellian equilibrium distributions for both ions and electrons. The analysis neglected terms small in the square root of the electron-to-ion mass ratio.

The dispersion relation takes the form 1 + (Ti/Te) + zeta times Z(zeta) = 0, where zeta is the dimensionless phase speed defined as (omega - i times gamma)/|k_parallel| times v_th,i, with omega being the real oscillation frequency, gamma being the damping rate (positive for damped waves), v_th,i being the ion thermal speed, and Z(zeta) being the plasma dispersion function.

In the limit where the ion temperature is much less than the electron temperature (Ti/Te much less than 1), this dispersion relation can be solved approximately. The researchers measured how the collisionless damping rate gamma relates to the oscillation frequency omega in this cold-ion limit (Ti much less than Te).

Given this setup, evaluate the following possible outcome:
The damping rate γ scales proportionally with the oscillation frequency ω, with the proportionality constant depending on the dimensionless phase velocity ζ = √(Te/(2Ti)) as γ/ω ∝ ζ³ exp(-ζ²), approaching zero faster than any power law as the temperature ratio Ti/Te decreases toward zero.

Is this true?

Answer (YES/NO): YES